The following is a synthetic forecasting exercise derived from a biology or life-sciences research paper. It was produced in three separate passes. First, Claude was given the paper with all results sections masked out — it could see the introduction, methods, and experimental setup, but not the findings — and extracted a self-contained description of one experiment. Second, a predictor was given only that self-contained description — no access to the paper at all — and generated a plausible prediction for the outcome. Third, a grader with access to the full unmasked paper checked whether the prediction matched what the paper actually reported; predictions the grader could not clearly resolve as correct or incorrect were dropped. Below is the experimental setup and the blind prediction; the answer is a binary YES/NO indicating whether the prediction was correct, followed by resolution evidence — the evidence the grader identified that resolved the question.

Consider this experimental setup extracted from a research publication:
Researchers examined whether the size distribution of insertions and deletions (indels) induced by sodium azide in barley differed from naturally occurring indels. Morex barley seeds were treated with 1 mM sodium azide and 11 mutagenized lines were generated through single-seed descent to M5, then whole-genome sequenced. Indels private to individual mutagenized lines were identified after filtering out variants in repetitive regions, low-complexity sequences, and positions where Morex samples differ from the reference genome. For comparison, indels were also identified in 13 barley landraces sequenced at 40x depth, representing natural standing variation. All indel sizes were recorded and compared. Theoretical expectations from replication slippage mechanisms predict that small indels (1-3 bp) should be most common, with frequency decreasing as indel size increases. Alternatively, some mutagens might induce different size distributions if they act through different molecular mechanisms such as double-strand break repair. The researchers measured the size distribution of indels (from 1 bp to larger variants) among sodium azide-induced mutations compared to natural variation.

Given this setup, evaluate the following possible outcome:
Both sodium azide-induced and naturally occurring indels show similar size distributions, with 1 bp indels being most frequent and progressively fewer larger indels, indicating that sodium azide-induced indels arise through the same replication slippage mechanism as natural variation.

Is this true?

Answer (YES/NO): NO